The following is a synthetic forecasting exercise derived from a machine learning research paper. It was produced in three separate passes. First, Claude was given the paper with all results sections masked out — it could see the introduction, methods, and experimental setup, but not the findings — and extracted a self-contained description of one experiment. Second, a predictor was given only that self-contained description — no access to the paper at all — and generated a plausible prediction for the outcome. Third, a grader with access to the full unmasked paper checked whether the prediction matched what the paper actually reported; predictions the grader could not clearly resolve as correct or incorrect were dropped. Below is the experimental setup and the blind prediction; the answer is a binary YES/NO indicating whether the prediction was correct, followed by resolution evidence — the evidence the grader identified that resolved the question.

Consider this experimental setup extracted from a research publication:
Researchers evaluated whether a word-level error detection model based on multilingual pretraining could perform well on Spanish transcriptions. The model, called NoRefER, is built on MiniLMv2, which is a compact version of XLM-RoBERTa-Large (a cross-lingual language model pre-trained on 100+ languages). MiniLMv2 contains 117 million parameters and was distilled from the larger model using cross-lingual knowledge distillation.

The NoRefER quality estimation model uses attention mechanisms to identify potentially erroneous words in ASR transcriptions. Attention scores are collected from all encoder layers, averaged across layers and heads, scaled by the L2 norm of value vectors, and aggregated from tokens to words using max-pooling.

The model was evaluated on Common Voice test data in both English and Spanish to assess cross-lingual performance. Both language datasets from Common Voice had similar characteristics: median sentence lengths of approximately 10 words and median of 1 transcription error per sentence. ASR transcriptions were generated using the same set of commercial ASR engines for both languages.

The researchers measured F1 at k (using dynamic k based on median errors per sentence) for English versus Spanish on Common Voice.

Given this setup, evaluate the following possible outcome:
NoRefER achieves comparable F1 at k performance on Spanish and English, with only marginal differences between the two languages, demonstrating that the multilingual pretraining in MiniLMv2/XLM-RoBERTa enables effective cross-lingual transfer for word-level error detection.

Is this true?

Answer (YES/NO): YES